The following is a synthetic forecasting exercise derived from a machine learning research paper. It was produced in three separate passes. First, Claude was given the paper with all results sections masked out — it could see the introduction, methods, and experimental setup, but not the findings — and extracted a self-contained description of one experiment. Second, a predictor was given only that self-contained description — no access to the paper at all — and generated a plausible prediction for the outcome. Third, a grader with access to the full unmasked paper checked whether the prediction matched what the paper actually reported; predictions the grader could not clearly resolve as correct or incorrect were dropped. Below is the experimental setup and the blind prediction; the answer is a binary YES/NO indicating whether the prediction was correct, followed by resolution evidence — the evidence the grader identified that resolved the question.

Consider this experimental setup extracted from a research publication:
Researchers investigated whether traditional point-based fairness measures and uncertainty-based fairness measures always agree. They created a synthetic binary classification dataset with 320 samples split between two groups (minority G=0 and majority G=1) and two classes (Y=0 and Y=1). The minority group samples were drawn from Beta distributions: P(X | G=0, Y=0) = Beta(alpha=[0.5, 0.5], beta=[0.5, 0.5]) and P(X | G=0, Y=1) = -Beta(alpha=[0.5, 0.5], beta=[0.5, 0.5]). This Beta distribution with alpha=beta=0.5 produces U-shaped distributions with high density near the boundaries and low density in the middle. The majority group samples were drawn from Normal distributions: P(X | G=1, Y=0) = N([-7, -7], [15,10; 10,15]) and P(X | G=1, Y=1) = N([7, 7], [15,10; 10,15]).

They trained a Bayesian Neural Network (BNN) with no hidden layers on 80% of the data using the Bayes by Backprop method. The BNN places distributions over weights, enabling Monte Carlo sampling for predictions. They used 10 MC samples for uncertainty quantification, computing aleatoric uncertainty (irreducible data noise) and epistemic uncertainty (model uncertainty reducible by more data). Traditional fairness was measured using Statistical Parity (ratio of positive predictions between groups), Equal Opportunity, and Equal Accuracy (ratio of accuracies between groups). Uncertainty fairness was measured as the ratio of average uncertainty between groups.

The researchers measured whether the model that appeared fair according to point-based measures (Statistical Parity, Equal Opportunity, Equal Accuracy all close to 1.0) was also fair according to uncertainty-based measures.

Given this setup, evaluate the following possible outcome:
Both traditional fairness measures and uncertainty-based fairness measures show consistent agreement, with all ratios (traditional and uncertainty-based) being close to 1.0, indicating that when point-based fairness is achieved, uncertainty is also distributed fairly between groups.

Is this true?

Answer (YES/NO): NO